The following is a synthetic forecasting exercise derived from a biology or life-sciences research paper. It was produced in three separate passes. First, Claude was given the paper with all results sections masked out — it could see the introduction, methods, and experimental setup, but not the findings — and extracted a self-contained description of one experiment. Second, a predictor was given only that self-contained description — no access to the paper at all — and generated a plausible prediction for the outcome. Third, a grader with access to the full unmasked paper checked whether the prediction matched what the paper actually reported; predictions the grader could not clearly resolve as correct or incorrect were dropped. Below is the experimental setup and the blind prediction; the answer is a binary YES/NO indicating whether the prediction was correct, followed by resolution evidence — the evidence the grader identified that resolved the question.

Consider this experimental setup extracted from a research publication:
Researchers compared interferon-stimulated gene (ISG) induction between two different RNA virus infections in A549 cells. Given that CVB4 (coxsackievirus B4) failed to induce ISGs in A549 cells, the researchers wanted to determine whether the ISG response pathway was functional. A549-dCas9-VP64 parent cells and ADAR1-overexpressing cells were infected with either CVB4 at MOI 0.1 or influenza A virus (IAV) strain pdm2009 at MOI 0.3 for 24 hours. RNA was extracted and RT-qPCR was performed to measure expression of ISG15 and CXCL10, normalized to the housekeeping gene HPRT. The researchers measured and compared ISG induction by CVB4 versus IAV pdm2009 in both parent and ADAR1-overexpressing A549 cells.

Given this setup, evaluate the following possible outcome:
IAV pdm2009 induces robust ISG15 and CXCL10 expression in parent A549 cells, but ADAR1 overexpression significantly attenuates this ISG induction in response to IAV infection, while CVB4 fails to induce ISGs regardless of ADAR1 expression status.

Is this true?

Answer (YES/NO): NO